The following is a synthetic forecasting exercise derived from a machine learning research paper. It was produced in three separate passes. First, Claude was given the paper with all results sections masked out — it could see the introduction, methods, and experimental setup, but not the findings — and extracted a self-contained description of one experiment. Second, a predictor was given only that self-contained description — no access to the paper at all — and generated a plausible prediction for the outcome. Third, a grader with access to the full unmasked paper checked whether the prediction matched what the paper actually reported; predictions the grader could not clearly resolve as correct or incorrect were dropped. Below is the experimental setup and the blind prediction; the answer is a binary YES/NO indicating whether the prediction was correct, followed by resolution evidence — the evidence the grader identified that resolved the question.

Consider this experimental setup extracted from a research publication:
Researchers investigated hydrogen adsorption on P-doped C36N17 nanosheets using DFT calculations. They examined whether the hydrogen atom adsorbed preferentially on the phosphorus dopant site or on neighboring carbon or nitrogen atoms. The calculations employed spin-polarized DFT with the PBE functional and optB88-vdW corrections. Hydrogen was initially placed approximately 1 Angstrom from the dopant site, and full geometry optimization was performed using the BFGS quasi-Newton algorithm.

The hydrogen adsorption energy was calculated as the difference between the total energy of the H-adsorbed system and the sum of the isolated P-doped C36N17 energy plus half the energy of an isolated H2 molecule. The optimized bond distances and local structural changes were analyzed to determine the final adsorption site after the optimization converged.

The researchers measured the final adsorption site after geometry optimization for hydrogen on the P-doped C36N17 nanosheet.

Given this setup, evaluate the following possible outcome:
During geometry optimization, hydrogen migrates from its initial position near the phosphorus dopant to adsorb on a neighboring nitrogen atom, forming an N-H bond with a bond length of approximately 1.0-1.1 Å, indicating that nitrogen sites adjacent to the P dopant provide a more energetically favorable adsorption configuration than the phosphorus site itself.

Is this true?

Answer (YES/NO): NO